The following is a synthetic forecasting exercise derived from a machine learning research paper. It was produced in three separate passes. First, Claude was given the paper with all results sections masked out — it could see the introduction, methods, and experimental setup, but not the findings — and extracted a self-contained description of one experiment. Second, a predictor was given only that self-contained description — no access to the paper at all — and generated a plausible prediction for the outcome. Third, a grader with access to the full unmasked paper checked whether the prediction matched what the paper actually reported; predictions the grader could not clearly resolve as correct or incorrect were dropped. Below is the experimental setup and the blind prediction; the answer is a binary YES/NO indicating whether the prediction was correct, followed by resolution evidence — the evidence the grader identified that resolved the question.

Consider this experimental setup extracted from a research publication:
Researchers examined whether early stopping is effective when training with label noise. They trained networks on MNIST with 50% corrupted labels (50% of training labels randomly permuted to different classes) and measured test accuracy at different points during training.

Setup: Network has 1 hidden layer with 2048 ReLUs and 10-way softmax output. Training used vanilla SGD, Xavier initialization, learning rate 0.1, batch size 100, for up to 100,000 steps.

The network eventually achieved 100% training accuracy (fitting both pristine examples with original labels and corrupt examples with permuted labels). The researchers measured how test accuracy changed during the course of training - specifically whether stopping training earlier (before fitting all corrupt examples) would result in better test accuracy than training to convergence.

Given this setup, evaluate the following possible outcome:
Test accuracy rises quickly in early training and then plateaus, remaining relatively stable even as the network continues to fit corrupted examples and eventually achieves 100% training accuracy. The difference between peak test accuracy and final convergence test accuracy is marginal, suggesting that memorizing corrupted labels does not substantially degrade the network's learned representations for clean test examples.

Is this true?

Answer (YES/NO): NO